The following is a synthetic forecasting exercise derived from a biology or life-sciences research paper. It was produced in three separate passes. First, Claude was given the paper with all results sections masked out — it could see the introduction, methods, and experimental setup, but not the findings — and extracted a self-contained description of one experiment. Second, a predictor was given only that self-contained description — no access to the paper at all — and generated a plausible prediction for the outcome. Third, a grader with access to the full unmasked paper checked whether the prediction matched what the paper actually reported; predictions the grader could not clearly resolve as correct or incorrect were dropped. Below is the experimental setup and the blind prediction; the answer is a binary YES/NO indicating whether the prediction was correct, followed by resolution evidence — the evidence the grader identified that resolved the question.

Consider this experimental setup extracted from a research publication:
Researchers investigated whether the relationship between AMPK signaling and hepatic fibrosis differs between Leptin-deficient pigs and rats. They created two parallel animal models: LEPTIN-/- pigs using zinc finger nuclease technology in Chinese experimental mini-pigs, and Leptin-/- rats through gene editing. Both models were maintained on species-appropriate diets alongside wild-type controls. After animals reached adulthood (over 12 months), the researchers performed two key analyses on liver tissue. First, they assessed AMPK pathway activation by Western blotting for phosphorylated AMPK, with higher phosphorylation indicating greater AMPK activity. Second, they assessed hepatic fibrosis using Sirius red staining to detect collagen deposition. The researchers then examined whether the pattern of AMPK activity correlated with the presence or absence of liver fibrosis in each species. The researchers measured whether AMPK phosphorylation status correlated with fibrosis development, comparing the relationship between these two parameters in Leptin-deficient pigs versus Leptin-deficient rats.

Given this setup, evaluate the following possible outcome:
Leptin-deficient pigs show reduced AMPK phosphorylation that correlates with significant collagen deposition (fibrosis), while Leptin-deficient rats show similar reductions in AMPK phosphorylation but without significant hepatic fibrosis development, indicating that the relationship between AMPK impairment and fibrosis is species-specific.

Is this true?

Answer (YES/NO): NO